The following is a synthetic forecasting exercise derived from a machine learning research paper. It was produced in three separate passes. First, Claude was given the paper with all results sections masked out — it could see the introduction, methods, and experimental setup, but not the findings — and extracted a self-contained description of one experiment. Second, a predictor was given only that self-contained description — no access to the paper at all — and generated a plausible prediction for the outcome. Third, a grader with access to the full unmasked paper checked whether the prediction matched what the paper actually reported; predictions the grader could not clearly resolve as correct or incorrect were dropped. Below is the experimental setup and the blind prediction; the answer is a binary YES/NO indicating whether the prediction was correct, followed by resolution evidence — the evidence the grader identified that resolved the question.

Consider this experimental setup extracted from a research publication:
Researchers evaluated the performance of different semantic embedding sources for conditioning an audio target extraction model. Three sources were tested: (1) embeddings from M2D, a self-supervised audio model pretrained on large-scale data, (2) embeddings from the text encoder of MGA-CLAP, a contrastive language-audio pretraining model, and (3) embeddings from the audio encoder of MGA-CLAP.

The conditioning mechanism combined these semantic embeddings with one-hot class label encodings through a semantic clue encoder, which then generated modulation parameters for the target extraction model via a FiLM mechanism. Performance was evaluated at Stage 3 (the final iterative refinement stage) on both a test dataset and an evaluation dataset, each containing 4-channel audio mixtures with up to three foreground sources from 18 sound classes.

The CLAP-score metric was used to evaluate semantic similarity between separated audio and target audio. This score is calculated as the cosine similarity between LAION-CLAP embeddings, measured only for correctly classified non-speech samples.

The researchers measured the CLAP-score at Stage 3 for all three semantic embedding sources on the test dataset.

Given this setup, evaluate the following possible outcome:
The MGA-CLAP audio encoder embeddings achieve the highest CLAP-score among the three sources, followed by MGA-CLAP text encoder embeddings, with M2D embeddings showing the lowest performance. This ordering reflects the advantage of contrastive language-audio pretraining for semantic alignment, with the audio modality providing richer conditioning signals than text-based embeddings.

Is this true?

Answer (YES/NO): NO